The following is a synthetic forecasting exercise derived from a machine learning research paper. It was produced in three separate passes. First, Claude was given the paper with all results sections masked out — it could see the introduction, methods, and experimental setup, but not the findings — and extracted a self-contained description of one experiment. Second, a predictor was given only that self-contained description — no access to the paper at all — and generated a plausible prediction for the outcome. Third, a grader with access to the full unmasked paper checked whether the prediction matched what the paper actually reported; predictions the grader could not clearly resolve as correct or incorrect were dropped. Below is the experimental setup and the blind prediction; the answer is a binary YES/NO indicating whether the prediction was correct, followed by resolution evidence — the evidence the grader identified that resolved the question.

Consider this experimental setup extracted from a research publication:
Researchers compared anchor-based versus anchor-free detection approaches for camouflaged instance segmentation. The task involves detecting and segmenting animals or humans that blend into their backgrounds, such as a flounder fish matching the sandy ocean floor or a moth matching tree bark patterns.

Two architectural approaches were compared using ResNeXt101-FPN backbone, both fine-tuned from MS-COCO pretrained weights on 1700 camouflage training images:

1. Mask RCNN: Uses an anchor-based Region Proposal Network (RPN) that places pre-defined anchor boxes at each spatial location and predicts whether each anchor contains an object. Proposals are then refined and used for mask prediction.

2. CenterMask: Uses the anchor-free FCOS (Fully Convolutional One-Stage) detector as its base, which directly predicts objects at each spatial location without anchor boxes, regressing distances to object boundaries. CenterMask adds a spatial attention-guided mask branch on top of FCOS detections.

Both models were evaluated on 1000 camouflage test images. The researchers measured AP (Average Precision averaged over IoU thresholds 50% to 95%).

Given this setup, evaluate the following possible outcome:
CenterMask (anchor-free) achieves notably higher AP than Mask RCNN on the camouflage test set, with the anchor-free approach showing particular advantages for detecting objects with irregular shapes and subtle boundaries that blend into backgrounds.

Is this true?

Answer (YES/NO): NO